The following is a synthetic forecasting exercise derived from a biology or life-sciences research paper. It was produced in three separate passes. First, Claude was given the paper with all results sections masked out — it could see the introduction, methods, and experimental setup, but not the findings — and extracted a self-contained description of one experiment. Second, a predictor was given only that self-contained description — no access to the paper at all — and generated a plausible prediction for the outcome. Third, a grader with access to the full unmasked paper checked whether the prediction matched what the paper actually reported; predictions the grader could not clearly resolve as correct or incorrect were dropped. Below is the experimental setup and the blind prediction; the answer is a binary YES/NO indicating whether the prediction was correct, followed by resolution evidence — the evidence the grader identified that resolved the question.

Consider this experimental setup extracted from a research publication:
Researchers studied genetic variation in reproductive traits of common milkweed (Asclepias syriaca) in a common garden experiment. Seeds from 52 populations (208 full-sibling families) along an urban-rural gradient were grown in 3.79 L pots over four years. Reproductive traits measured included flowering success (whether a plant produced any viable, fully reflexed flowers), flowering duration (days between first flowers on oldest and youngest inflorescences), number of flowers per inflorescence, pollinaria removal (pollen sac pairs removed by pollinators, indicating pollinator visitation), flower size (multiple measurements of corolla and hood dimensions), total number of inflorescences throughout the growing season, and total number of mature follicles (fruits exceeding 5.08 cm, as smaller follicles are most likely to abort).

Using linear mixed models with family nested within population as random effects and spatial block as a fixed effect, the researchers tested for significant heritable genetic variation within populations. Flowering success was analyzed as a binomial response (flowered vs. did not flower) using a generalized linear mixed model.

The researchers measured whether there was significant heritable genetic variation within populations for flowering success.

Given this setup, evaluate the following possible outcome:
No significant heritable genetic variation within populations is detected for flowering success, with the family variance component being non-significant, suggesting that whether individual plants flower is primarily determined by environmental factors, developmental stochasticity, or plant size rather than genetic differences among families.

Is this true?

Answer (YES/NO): YES